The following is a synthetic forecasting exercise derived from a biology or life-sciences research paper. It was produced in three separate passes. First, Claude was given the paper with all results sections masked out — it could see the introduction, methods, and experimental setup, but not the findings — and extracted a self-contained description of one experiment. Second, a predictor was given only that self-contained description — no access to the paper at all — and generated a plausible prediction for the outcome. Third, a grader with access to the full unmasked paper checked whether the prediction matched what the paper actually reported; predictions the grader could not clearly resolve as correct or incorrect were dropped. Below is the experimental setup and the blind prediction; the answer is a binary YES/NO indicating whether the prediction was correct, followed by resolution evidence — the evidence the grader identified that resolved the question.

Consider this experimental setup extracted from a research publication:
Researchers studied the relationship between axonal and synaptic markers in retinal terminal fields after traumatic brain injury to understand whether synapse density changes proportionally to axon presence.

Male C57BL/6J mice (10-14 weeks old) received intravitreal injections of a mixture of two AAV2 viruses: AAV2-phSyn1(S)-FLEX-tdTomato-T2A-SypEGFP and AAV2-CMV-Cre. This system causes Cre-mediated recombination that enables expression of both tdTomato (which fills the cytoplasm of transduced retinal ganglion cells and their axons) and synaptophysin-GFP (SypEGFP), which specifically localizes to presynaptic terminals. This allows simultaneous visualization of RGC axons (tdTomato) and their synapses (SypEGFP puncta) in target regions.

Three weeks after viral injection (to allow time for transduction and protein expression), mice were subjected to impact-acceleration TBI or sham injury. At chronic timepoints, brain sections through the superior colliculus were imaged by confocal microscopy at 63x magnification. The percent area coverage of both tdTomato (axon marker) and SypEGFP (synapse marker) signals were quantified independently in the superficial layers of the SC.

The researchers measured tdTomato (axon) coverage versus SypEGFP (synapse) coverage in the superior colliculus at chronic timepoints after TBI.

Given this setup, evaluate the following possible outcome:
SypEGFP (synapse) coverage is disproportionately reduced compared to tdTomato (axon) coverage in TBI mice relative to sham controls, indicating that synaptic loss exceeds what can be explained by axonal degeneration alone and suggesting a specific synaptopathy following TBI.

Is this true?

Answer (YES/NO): NO